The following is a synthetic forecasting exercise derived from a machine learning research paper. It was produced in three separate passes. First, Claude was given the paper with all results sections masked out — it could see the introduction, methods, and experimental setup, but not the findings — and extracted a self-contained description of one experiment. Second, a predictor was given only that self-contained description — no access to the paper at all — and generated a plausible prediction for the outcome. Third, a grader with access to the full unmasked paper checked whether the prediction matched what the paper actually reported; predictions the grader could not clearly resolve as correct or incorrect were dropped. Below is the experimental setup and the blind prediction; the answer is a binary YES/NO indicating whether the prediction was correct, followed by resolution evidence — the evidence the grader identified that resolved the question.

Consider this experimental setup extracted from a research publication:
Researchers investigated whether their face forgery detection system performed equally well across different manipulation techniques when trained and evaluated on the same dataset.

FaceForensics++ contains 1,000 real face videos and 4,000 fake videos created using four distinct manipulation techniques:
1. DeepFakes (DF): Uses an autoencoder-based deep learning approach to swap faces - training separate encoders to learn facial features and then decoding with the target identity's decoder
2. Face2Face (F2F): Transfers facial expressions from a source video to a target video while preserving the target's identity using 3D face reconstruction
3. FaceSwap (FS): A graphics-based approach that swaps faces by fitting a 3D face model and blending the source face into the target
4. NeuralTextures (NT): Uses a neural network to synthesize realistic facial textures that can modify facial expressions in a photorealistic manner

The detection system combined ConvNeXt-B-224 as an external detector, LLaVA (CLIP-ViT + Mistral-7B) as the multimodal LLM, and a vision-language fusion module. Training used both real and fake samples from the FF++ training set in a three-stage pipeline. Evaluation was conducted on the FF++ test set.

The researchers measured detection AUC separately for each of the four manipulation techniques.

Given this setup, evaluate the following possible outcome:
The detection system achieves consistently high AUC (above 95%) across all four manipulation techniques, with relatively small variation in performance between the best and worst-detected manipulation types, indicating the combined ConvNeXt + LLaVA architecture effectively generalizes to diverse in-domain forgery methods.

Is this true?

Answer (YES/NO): YES